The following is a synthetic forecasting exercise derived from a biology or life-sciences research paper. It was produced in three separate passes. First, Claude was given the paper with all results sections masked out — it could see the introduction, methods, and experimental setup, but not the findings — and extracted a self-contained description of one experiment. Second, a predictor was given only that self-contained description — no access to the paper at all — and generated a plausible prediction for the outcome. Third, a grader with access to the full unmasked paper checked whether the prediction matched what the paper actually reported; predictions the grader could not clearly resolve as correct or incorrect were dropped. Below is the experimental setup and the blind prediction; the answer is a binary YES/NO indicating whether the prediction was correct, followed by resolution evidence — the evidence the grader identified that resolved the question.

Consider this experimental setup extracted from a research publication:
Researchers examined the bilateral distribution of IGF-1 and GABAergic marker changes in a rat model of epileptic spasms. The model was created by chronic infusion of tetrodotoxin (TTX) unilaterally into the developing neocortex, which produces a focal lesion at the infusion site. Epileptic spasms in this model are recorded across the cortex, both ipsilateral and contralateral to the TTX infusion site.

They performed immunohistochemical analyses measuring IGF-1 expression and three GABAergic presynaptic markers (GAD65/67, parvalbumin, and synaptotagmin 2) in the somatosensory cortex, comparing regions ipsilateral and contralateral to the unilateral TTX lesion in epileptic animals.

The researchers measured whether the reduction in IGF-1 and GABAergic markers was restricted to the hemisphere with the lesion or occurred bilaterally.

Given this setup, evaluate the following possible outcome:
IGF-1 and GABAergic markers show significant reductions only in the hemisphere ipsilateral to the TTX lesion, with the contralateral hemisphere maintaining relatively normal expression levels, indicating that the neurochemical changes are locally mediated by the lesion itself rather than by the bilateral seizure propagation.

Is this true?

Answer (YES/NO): NO